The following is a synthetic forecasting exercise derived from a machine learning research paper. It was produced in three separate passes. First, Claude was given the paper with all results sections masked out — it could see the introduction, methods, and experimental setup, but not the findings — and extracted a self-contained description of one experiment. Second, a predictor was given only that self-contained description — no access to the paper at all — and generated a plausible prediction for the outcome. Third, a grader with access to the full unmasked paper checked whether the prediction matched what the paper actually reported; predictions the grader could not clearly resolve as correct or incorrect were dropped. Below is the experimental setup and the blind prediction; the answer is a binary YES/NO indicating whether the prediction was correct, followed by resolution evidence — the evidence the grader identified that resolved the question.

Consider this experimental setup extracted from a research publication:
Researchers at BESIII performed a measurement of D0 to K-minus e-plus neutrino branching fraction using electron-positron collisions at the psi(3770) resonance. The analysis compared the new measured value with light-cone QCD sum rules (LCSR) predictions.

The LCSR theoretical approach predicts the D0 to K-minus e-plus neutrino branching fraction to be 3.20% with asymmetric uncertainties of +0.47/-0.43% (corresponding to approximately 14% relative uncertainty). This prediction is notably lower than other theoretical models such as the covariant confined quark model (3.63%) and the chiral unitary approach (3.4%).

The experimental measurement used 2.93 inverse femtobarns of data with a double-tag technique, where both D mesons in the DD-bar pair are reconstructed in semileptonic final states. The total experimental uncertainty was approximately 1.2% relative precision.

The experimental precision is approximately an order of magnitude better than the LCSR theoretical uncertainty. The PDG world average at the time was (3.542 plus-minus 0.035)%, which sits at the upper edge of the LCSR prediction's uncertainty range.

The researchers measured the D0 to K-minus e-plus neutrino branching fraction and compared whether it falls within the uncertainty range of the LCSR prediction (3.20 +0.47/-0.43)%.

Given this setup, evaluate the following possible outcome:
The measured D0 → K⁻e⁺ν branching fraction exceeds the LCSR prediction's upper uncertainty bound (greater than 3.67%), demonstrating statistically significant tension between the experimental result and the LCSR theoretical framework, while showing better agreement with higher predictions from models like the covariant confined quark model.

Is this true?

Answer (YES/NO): NO